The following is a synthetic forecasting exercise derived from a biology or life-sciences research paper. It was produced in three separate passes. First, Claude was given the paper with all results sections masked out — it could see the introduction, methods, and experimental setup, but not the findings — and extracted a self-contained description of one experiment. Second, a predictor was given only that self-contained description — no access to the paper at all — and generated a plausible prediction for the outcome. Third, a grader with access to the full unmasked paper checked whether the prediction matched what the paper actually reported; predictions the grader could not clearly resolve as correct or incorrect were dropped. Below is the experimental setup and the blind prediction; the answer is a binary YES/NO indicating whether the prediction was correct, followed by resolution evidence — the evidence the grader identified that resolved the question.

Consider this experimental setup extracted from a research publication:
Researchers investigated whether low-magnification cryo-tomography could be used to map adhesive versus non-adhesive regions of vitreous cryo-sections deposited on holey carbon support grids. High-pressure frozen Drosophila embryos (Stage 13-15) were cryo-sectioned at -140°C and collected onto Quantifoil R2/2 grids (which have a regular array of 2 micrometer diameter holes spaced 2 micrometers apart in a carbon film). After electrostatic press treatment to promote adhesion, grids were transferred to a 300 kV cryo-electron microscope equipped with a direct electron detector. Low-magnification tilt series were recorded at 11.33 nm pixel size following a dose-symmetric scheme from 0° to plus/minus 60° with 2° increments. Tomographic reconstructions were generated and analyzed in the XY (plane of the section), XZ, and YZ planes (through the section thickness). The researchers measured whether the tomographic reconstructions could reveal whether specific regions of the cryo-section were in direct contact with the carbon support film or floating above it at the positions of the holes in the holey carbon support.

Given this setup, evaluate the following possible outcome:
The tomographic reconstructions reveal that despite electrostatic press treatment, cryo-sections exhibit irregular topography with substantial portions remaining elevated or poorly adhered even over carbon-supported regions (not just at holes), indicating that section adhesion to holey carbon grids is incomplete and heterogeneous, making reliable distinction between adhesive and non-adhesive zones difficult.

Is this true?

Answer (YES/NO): NO